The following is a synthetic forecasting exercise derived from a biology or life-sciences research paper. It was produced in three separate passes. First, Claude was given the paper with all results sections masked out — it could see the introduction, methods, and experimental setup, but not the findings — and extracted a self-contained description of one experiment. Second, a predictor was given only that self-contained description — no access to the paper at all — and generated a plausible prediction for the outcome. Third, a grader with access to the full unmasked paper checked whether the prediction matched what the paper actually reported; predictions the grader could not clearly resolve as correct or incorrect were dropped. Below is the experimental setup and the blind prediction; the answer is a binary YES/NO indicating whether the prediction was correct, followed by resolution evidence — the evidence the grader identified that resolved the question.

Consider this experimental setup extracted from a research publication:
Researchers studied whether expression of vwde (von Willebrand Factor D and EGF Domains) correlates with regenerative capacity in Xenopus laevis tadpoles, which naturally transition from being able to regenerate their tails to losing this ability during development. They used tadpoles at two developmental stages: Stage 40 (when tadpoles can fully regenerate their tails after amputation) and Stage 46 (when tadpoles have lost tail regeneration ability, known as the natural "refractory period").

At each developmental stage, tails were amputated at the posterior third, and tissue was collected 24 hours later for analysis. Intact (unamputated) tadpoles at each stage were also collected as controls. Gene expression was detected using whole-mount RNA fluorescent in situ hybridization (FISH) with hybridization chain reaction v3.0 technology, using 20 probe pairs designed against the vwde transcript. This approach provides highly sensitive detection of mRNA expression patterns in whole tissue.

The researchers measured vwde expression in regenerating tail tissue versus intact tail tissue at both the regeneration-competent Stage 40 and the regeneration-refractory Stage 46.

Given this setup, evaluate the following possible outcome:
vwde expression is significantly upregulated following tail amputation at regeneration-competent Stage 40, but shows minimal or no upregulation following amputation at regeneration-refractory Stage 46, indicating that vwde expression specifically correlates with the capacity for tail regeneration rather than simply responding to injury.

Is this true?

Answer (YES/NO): NO